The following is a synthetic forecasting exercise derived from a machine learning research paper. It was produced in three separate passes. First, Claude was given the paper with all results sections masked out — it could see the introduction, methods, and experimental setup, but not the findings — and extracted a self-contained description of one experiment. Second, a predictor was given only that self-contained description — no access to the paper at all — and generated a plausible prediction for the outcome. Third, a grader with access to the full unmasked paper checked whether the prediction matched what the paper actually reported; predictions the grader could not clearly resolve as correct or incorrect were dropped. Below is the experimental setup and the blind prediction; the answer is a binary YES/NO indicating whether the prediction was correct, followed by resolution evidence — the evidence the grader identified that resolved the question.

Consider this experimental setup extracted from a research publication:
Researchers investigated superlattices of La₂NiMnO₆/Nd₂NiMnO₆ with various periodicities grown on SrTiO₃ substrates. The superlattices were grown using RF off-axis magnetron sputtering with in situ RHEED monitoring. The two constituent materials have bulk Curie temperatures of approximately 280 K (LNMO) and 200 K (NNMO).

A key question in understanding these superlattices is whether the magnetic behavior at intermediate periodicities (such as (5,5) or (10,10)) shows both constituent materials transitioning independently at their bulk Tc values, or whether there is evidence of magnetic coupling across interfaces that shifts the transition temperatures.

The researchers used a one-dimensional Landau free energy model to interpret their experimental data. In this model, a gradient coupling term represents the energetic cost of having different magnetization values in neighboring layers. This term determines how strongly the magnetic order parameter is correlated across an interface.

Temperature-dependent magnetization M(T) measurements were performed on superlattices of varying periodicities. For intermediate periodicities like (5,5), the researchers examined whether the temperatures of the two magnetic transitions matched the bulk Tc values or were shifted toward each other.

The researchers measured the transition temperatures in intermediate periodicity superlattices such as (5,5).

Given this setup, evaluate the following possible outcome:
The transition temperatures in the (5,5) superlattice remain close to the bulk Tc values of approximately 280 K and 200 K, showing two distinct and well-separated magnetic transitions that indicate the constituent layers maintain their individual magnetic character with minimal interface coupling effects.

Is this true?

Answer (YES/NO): NO